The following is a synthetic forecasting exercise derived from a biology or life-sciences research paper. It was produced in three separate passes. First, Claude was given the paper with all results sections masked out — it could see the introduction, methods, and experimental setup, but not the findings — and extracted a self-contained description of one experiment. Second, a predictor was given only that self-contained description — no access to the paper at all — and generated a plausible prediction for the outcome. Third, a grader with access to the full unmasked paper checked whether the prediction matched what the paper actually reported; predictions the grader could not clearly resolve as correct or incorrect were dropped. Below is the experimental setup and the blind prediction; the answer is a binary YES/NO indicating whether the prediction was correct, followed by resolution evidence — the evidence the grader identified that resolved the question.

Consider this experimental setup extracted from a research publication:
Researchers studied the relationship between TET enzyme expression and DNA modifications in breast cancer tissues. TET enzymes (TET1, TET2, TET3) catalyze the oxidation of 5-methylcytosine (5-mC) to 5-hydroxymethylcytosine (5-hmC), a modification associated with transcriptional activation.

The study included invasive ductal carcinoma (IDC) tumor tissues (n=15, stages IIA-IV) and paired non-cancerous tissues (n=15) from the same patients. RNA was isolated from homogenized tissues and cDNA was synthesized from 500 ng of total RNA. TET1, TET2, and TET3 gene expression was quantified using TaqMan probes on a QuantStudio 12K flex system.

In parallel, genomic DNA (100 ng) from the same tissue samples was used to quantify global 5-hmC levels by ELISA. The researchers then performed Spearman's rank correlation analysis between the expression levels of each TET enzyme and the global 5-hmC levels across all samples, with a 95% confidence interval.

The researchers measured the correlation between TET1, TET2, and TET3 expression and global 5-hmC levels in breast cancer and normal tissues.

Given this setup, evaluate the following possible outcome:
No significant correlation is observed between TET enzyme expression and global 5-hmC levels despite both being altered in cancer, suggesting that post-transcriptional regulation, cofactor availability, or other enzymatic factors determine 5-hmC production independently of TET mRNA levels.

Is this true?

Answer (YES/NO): NO